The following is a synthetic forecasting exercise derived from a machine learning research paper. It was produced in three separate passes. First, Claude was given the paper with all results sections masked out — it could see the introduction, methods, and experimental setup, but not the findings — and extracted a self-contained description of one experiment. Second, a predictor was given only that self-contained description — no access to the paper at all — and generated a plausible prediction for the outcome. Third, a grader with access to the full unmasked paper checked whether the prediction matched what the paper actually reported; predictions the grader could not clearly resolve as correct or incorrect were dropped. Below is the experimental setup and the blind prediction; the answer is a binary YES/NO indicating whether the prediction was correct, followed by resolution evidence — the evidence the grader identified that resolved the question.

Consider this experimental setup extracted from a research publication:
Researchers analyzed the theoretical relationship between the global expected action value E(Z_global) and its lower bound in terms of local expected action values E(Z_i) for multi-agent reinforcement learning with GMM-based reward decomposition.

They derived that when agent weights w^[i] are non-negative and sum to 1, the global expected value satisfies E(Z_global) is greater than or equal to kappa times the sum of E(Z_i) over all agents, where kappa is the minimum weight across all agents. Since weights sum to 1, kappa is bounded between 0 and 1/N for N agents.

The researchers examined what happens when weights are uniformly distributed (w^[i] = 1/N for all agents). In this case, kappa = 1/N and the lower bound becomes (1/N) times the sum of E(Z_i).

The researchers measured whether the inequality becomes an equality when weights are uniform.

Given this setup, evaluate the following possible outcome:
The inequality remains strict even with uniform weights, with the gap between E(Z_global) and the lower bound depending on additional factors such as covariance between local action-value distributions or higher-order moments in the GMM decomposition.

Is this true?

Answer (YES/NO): NO